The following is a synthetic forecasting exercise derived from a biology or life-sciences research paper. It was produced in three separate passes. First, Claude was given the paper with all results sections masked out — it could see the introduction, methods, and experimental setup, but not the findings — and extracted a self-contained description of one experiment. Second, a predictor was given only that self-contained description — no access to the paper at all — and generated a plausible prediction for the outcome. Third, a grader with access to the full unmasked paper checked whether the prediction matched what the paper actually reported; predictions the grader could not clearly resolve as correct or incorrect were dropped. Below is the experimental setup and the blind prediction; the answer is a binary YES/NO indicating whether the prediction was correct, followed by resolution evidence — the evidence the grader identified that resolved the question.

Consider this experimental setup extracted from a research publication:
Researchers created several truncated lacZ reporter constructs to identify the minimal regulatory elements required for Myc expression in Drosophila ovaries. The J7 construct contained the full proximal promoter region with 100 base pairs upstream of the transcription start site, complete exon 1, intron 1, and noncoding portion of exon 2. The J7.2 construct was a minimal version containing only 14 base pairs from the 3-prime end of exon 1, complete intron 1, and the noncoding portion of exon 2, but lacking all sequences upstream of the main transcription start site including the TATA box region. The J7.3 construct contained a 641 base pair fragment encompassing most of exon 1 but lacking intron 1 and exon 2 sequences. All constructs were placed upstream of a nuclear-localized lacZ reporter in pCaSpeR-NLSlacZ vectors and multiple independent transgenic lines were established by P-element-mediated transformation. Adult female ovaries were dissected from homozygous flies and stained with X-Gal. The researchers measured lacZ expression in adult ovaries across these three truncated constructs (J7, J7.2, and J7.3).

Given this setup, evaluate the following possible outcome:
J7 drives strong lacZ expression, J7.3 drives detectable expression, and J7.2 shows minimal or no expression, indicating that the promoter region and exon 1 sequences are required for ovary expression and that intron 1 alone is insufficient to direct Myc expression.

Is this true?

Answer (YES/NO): NO